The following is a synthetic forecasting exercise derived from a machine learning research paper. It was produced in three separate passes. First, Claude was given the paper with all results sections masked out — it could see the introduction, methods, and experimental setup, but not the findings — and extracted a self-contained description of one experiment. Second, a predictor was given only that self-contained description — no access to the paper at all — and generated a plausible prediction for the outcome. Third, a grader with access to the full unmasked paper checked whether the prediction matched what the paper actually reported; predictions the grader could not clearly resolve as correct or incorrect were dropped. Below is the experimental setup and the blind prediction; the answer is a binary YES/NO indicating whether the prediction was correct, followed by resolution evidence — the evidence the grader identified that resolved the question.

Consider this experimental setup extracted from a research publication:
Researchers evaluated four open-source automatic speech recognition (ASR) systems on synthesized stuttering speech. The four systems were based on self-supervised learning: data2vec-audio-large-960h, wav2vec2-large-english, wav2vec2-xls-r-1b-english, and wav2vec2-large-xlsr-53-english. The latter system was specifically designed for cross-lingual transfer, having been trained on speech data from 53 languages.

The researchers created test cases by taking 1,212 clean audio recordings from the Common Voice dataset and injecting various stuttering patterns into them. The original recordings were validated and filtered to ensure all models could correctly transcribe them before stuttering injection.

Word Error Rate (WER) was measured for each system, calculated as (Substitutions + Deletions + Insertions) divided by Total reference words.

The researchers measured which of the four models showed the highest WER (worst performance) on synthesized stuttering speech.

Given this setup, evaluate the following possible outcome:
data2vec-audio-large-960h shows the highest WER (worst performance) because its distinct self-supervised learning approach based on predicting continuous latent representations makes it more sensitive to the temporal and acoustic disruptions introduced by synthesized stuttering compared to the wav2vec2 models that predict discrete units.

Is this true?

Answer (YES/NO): NO